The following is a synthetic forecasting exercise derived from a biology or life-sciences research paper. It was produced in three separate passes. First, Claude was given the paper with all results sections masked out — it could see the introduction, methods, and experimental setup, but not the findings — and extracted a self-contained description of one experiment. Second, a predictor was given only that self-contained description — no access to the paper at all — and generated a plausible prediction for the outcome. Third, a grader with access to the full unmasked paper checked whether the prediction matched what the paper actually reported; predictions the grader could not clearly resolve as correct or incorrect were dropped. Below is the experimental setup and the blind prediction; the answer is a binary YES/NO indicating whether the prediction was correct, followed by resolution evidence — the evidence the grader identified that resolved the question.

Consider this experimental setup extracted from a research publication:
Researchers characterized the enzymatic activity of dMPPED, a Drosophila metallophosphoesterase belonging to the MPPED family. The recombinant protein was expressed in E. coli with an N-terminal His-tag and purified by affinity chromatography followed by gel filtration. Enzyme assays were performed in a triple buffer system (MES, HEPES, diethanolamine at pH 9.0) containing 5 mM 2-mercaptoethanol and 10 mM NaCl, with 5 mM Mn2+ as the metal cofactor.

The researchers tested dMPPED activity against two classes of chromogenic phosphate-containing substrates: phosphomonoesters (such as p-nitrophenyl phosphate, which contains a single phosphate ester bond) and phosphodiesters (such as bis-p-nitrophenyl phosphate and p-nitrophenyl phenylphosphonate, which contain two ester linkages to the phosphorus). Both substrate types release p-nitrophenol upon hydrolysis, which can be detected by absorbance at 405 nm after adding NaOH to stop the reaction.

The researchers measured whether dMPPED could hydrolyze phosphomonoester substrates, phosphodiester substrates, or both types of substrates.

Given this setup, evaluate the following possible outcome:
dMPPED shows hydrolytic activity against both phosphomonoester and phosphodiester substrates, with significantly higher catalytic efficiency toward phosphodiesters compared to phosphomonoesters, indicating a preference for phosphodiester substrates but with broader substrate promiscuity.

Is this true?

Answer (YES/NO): NO